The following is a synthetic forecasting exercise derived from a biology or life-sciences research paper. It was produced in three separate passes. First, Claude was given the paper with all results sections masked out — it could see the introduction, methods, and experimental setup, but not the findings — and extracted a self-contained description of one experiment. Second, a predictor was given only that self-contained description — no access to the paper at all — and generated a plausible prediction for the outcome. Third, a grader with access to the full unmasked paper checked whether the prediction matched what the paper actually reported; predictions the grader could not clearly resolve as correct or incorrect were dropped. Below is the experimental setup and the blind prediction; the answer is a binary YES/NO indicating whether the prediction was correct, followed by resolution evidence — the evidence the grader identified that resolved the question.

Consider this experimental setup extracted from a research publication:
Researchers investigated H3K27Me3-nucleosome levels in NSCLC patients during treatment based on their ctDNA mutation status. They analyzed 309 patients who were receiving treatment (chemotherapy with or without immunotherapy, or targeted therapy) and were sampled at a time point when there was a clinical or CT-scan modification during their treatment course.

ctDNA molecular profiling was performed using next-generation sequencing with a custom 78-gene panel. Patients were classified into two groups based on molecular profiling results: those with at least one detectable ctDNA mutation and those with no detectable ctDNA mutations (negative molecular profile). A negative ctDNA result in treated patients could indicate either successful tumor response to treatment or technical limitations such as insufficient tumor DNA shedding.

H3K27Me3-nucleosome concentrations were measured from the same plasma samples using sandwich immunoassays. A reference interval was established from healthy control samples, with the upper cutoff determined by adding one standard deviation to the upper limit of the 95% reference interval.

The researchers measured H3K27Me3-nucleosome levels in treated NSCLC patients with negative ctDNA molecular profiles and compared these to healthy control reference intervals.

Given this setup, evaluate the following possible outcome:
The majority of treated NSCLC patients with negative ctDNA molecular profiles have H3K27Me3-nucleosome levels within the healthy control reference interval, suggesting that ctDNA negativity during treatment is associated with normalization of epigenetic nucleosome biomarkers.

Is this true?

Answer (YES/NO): YES